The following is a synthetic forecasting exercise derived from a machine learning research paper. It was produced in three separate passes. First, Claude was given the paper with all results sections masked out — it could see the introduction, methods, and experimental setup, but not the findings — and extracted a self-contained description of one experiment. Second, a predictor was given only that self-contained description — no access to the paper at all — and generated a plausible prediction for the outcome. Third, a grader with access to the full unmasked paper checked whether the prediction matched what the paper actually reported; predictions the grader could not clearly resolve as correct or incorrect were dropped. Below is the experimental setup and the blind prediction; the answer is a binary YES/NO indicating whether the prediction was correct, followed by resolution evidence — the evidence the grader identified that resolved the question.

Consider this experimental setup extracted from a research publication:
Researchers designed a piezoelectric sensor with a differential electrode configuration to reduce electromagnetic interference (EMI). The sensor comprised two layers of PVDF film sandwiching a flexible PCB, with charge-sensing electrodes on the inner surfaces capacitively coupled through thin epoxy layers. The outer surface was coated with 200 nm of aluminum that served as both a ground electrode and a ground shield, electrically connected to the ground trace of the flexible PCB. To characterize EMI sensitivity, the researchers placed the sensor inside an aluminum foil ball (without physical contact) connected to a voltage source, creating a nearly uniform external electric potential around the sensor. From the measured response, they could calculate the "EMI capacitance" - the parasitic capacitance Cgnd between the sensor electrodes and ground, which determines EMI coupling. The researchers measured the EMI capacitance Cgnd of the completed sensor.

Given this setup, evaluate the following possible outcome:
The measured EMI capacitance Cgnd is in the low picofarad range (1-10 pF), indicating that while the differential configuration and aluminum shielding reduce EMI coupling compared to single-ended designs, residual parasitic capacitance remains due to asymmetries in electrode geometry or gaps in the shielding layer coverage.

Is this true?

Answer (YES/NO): NO